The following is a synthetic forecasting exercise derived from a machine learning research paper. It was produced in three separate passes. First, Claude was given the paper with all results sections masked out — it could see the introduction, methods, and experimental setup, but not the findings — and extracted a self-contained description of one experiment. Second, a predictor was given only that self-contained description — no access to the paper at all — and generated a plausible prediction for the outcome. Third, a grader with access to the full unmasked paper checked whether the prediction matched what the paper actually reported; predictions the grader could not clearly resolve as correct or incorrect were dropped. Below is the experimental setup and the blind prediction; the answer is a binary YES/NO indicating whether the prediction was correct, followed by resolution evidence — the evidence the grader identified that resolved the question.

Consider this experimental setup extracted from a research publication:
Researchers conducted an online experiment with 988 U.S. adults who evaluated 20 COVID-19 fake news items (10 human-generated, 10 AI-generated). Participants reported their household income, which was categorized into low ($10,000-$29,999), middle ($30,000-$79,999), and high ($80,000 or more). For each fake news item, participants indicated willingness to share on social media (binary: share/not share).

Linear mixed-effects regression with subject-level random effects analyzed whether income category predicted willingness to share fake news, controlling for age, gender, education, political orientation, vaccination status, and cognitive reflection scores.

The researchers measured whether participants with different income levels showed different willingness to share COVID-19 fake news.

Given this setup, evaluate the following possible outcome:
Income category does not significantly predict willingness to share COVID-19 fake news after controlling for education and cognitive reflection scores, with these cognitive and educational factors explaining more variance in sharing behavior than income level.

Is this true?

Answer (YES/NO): NO